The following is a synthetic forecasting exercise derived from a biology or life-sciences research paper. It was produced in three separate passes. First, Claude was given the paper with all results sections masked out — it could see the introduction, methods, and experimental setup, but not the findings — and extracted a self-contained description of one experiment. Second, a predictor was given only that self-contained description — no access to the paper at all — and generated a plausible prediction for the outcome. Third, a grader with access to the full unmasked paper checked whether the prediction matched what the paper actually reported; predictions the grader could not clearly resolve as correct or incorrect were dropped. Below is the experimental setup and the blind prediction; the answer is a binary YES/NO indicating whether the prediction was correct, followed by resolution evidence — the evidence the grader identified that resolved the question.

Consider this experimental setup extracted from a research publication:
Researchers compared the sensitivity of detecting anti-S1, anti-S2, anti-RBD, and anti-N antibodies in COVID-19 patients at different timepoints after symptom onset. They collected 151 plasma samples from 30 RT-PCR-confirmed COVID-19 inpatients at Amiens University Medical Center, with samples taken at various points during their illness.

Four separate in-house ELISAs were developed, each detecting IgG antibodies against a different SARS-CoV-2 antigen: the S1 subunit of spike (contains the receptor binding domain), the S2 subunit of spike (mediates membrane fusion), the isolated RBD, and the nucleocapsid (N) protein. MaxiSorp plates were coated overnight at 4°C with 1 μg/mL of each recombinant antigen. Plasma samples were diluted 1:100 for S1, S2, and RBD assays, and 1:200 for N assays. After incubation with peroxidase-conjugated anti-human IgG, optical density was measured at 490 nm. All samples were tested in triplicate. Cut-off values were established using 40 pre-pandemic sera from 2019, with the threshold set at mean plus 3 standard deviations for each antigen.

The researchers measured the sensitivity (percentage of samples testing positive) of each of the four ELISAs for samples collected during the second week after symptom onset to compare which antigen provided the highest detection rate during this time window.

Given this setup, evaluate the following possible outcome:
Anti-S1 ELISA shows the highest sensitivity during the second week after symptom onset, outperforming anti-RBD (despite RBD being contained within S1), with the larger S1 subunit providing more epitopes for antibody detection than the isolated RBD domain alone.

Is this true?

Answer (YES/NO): NO